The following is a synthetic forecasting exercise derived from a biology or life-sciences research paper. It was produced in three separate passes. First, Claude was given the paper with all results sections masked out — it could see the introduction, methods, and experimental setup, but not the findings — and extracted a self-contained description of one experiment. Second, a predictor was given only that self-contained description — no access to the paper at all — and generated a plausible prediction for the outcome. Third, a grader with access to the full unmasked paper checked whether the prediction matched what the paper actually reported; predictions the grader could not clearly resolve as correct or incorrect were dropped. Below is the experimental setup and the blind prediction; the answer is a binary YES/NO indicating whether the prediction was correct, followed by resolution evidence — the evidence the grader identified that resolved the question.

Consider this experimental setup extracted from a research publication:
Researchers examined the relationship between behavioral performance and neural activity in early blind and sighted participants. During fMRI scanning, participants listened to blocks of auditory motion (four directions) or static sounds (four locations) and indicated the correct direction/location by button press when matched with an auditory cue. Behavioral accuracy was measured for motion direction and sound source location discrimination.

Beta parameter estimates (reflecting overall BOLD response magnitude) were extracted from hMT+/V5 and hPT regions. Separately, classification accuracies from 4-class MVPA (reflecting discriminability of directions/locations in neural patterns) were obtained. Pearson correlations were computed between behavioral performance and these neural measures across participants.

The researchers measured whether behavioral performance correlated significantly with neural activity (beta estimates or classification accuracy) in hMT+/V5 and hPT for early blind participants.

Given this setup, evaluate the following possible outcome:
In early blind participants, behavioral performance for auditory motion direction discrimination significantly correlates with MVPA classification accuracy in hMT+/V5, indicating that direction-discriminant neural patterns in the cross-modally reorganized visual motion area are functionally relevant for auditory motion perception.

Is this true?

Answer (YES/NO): NO